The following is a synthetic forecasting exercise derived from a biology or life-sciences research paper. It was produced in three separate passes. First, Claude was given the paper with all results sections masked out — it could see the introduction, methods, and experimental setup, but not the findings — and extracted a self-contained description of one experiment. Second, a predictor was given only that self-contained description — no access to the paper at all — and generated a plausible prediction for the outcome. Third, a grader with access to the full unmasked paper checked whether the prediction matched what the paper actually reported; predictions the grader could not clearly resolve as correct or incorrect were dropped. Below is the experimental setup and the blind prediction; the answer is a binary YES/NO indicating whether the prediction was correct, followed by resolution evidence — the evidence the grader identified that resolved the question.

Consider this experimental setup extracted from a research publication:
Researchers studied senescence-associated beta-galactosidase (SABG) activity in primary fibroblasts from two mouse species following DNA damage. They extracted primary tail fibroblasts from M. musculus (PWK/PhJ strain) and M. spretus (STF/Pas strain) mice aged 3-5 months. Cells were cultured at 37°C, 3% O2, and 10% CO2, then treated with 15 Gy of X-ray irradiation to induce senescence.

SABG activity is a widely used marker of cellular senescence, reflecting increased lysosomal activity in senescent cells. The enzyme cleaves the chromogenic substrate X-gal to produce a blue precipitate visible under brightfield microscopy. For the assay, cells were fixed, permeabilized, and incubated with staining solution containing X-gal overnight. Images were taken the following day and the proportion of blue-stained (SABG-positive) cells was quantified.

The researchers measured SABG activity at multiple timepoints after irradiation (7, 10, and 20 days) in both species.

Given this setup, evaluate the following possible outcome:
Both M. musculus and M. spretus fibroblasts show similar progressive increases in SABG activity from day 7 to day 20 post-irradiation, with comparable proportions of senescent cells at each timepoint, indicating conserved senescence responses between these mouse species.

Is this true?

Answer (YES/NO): NO